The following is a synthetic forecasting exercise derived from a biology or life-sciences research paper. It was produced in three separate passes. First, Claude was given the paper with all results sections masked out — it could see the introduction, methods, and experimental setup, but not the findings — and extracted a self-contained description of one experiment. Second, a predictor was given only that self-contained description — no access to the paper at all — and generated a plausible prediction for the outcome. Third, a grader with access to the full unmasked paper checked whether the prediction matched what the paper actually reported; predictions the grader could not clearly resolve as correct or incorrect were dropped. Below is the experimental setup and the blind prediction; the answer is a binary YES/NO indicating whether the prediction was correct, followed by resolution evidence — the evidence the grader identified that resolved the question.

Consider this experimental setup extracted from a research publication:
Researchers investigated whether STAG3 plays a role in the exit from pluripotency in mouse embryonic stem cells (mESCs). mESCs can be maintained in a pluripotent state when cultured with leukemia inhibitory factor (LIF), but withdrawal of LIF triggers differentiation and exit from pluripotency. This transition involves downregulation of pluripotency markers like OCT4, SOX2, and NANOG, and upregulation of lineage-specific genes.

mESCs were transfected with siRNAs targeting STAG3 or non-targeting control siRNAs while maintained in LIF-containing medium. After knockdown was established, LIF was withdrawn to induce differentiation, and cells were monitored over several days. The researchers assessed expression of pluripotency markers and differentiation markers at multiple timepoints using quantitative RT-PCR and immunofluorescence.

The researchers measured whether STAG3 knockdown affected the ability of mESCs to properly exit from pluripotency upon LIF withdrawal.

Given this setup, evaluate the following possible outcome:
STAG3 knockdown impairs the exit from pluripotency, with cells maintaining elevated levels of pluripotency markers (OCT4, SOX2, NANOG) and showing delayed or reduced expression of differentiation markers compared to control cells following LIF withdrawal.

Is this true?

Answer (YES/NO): NO